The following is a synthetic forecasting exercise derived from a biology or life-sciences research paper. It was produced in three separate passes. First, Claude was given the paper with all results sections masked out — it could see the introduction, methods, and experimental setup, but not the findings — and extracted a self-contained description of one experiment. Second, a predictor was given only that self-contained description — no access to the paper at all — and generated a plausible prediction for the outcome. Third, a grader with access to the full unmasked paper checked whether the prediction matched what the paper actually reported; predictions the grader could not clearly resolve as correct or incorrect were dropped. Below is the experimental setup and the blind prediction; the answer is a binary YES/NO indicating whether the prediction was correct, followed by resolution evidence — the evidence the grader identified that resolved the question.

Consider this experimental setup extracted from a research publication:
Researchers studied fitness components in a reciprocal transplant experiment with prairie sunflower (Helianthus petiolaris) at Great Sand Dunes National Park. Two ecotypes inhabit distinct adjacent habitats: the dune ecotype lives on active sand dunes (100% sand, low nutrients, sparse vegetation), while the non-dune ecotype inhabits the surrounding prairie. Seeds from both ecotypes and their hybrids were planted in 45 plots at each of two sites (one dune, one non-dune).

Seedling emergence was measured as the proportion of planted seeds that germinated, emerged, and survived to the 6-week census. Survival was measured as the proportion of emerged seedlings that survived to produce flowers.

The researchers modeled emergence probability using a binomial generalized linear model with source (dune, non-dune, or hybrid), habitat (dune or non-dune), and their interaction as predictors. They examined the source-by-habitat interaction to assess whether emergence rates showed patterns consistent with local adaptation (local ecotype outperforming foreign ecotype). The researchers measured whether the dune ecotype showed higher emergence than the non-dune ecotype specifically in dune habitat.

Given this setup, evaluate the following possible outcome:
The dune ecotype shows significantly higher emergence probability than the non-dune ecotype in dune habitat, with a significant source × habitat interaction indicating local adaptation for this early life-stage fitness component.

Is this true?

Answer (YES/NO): YES